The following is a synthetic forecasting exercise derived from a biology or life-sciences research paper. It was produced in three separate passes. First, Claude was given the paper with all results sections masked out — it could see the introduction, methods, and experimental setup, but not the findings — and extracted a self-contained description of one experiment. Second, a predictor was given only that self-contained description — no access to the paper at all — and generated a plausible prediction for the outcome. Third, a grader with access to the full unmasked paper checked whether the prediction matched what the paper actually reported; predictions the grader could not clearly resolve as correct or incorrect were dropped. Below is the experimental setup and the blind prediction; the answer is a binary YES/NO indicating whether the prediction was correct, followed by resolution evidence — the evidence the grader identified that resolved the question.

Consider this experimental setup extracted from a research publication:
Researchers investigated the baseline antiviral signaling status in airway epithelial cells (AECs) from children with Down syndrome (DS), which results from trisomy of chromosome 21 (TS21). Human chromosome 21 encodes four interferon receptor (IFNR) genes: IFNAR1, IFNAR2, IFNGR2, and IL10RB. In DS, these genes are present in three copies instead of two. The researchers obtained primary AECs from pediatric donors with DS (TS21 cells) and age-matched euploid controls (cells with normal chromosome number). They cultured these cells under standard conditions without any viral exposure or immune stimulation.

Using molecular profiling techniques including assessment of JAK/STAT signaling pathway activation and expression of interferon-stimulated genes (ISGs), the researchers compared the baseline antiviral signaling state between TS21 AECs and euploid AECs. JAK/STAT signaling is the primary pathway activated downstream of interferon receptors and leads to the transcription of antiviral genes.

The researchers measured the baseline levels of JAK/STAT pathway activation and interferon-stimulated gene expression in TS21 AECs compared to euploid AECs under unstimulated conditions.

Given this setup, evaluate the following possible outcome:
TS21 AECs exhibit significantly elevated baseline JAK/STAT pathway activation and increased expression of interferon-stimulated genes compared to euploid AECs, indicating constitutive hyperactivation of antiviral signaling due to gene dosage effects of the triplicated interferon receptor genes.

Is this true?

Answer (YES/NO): YES